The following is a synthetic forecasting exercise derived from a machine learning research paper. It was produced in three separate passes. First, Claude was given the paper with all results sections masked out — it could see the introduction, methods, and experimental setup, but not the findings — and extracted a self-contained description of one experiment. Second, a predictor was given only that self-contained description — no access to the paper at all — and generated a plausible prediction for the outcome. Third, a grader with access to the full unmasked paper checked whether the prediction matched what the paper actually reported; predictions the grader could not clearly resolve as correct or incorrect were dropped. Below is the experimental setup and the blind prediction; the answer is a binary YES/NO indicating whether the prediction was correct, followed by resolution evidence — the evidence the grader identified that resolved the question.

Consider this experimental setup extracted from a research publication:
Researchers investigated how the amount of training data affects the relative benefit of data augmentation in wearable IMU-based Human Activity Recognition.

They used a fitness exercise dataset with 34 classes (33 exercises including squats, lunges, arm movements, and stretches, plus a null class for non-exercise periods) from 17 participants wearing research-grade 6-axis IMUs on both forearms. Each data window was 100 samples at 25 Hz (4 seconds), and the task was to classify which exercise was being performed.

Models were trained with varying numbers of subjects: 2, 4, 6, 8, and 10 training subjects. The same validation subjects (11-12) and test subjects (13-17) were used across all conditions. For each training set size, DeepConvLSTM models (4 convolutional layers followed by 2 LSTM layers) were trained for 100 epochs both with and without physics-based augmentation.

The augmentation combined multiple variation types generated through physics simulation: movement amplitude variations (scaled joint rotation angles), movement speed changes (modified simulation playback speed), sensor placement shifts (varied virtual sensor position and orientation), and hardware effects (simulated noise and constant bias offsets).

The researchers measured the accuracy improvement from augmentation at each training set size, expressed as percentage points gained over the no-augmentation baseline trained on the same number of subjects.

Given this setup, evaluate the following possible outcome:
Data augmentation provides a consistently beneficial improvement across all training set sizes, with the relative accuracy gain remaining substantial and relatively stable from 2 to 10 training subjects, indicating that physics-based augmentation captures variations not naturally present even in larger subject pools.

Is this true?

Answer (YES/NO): NO